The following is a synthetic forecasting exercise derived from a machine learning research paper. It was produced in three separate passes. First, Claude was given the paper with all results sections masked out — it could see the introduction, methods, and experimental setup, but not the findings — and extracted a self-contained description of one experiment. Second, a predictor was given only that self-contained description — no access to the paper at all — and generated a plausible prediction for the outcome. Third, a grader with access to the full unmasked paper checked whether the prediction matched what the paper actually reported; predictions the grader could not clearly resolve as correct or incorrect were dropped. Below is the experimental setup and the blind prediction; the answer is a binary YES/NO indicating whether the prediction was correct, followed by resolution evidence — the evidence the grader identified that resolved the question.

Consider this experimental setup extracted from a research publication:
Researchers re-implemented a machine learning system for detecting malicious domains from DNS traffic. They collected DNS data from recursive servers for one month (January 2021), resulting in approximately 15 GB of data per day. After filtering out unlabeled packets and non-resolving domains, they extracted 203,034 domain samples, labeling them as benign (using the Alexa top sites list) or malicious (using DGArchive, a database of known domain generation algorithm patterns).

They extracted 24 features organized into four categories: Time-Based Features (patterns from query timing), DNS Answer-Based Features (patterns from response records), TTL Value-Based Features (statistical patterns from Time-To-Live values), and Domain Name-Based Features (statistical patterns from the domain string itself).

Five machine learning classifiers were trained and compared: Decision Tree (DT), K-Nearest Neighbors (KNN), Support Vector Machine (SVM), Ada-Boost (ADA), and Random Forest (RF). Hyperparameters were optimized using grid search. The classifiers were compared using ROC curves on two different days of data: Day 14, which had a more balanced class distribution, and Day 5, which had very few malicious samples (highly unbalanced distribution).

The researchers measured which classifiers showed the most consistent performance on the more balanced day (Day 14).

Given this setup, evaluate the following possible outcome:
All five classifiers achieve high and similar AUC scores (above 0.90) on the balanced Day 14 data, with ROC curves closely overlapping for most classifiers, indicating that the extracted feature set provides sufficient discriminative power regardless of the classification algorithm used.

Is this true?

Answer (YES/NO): NO